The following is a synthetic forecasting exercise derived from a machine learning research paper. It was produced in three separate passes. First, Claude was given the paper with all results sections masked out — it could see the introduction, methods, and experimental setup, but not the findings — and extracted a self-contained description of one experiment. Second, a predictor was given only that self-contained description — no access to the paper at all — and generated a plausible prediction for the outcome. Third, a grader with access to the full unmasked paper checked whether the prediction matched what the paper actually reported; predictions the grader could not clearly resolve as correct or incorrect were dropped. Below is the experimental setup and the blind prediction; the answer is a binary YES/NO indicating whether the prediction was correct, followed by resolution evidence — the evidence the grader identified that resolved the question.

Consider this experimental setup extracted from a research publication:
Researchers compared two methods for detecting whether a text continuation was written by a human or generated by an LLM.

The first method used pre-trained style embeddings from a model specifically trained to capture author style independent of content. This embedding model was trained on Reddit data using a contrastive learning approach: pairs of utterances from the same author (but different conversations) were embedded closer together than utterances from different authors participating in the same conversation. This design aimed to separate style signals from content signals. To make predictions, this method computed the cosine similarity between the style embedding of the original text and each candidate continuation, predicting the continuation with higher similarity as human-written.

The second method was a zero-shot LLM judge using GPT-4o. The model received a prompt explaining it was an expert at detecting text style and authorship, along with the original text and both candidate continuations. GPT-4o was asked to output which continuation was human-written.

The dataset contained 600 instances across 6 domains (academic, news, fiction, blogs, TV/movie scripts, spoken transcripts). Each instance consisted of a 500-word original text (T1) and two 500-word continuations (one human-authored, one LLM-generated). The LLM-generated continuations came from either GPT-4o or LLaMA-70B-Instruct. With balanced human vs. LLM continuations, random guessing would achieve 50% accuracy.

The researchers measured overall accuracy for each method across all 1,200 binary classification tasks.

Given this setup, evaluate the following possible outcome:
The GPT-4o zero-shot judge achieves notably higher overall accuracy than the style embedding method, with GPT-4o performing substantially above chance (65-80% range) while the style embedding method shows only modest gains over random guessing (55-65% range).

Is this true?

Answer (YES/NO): NO